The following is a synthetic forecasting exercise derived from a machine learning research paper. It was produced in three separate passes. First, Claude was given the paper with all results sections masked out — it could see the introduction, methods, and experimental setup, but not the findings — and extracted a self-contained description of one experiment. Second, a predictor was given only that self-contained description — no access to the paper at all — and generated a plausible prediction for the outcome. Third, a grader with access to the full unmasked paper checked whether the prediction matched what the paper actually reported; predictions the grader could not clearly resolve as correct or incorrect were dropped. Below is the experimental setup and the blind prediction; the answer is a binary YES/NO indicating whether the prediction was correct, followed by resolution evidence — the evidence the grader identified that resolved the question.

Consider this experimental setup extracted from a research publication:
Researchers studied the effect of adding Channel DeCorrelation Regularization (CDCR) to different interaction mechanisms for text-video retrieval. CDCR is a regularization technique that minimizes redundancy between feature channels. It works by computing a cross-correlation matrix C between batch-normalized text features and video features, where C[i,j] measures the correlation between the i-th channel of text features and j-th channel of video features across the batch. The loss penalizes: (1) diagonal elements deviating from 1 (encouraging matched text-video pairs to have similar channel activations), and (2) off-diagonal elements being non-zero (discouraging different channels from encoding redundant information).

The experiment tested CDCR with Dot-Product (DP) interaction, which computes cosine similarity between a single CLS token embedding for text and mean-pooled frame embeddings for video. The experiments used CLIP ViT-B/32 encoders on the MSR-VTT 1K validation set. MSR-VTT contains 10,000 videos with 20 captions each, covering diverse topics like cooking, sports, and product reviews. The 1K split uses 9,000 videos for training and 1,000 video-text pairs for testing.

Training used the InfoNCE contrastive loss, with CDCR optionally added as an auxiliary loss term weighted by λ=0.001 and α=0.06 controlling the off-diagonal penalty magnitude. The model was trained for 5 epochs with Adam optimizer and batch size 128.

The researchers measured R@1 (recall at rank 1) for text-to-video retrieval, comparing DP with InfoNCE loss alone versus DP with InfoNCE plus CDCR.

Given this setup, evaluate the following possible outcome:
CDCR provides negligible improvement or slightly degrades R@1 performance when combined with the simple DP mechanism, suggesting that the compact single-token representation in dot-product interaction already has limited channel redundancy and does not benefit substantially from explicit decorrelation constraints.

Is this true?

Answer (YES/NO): NO